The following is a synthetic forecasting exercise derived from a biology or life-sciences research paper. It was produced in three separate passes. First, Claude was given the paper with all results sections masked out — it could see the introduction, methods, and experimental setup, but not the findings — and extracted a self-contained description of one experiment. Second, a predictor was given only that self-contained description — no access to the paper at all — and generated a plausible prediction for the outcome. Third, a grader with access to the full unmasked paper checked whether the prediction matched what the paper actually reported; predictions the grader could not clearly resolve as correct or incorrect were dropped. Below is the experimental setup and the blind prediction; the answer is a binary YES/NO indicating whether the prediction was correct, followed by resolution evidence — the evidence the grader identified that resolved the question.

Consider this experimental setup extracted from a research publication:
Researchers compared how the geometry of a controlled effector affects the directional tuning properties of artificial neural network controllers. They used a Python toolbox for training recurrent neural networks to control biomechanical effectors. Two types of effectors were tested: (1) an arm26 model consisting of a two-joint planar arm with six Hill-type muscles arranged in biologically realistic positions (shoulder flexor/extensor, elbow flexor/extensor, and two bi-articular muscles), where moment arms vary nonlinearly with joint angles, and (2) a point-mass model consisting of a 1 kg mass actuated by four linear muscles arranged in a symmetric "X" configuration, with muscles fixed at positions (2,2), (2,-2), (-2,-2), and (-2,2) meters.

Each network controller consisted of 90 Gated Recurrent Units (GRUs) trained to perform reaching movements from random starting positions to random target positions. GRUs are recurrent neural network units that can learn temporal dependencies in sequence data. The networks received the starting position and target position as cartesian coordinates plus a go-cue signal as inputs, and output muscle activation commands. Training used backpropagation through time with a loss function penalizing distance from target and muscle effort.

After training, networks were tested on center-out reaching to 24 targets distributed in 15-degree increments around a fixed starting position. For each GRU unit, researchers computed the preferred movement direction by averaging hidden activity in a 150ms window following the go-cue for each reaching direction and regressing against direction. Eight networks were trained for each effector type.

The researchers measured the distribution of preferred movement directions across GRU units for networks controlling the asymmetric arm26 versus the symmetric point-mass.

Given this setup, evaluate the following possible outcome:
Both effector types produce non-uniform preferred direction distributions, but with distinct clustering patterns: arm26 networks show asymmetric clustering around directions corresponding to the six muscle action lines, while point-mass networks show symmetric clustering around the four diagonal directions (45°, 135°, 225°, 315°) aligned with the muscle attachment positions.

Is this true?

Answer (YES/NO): NO